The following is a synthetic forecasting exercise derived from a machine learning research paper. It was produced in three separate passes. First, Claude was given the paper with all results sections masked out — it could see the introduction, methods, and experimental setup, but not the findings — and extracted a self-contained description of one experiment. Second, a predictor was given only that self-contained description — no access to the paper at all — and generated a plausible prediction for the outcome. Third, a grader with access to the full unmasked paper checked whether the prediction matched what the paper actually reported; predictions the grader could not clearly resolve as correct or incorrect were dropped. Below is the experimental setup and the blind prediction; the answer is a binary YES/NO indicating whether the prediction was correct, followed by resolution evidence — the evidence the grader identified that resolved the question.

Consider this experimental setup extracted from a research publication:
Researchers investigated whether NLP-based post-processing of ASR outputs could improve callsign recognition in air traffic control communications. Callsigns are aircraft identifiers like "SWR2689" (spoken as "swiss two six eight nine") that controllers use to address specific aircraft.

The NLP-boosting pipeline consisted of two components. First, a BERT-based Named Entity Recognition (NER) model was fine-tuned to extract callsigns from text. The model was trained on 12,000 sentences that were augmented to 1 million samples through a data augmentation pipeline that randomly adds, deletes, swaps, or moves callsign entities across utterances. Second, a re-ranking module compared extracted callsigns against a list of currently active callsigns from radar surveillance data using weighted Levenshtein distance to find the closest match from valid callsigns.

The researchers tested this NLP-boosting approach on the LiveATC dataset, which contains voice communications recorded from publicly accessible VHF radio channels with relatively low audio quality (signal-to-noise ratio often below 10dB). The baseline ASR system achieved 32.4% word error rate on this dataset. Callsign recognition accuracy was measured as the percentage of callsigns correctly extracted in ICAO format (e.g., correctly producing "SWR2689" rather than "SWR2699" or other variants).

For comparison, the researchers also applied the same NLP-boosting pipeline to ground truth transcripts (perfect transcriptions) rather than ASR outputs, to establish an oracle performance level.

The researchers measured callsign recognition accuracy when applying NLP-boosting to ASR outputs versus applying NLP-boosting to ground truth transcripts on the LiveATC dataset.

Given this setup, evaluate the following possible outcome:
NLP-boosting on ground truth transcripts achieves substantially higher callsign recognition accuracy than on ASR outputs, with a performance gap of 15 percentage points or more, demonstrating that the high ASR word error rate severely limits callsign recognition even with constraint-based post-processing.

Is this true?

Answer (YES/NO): NO